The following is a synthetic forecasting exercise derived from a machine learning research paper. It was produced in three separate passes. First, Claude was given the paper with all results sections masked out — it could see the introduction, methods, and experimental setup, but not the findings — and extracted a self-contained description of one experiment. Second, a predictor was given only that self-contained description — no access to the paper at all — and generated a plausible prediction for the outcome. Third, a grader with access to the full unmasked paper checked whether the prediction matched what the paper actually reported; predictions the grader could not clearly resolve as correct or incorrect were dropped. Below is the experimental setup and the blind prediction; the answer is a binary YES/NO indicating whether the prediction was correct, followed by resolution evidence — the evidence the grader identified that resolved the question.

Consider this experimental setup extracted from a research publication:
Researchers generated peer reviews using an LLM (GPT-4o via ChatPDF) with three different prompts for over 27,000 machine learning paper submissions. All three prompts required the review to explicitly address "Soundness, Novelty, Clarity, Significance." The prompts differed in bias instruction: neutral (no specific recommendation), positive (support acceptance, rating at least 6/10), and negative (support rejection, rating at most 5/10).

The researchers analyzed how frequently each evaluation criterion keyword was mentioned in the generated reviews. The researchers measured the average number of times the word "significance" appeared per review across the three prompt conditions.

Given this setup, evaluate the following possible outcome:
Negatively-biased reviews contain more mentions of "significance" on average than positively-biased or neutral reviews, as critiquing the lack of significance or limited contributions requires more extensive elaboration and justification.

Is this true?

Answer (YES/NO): YES